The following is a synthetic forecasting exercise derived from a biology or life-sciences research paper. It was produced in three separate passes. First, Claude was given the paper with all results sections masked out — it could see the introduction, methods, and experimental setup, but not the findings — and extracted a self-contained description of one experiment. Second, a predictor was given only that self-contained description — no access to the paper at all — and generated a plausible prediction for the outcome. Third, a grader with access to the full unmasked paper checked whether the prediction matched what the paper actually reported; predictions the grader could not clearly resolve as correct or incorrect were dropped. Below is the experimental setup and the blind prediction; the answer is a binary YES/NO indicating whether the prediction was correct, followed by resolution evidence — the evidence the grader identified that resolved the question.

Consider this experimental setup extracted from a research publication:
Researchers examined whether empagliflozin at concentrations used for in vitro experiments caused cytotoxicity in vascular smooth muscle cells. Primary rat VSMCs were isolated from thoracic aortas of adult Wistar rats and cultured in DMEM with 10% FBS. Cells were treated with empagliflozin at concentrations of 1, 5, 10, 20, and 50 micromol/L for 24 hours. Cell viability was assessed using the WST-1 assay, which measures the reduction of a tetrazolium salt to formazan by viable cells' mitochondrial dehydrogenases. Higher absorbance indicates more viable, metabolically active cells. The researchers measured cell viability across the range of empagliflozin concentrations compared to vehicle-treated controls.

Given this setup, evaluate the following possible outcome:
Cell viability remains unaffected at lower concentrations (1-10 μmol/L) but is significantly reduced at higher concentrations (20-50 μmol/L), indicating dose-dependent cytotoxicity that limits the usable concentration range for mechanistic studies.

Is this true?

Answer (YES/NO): NO